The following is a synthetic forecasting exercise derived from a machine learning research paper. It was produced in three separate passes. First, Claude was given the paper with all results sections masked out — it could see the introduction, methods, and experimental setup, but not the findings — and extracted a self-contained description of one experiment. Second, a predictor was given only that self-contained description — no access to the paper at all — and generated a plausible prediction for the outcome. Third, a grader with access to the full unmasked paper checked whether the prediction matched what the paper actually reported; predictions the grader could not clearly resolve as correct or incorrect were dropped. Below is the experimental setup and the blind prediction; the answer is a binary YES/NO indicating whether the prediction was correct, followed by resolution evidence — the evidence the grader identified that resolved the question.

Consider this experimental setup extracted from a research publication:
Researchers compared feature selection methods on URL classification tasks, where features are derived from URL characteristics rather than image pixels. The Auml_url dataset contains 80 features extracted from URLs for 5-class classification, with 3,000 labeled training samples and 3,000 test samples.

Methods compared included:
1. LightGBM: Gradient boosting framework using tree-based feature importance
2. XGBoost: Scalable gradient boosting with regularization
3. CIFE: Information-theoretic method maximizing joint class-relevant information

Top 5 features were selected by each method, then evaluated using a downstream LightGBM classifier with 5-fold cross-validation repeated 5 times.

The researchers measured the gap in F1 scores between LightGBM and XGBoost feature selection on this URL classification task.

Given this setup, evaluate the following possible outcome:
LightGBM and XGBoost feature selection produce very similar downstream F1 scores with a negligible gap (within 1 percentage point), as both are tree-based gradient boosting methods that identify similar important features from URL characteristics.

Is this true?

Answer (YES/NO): NO